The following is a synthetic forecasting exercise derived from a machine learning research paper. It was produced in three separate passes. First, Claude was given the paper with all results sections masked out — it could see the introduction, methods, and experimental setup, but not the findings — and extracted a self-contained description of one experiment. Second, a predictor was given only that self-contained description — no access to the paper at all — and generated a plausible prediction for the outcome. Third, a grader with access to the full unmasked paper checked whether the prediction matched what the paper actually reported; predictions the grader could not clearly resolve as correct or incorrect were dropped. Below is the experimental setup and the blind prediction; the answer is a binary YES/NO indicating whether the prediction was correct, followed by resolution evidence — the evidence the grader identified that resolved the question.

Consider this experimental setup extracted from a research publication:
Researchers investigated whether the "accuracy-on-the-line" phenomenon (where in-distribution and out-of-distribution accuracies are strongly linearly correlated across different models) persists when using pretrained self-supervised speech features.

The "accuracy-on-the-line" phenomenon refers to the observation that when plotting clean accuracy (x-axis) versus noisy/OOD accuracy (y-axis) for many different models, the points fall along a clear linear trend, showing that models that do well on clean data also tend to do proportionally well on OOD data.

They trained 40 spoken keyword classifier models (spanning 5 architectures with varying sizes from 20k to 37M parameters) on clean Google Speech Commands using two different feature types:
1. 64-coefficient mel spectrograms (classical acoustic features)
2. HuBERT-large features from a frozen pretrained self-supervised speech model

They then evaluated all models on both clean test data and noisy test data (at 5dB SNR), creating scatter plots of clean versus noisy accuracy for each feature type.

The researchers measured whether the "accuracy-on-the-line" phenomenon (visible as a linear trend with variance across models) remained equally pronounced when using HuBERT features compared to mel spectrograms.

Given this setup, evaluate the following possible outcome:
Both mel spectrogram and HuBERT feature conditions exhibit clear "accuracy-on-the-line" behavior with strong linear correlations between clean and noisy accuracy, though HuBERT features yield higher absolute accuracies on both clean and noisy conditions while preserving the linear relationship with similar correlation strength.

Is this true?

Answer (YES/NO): NO